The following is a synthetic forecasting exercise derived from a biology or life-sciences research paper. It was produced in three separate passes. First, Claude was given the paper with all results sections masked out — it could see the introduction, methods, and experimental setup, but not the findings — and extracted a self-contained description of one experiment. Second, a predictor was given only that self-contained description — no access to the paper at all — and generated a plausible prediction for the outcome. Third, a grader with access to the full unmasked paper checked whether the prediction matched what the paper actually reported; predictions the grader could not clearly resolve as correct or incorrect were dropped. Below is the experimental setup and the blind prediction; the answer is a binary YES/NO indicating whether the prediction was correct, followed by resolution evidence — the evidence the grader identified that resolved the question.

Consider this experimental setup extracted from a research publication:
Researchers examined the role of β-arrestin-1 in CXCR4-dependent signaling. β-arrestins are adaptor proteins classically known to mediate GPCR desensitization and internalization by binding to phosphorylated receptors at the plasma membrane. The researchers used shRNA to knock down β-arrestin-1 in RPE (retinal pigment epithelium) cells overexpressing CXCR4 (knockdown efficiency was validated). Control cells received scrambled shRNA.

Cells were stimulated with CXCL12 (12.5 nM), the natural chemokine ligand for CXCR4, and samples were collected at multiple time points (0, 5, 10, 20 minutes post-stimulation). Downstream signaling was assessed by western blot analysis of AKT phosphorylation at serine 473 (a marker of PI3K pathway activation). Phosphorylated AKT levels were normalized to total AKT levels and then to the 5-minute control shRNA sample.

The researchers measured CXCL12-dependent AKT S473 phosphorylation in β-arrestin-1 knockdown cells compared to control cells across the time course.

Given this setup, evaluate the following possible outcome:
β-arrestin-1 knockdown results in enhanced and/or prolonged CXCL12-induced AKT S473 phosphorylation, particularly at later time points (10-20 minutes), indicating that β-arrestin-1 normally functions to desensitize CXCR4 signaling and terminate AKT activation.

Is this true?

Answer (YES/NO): YES